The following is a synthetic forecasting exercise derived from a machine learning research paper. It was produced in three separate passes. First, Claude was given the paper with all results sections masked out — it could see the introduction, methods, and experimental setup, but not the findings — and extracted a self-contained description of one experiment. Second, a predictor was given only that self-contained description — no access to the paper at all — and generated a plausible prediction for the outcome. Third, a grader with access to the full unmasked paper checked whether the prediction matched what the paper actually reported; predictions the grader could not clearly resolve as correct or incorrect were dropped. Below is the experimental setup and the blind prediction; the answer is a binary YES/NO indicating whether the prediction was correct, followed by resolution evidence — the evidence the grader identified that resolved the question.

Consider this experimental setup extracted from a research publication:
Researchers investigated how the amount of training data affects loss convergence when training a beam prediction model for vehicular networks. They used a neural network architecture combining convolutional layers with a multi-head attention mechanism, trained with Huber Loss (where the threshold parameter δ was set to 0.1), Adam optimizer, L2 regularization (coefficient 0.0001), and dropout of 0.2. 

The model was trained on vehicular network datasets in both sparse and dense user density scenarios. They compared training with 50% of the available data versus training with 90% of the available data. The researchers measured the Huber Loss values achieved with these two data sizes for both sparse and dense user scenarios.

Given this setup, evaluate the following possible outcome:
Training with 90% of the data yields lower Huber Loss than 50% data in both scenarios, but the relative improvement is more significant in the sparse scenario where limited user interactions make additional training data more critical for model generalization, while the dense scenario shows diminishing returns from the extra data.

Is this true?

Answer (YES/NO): NO